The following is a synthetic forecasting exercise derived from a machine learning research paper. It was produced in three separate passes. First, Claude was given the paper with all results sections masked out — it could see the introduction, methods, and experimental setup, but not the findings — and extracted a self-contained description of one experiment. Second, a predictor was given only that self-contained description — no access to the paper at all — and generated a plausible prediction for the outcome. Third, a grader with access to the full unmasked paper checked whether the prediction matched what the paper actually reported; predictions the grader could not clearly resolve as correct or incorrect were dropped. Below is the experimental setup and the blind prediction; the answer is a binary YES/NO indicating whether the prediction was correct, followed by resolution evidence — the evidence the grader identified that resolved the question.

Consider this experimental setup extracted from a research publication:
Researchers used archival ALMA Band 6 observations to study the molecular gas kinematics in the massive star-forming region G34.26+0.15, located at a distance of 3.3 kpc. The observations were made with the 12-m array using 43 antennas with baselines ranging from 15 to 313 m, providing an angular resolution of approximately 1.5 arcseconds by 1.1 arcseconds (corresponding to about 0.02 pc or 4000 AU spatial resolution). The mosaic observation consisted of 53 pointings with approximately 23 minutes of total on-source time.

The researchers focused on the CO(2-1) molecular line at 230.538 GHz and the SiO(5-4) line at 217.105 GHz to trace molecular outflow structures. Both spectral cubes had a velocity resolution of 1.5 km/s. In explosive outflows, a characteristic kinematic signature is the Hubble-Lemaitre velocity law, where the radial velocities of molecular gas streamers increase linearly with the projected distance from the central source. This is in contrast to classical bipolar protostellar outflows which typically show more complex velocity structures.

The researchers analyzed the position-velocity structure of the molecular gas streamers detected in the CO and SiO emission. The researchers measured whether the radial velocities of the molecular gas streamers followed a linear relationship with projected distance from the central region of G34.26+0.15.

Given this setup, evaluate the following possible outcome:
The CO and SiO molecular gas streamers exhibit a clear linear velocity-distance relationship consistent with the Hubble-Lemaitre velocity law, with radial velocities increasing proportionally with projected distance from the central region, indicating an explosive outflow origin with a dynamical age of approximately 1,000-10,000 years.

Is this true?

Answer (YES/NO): NO